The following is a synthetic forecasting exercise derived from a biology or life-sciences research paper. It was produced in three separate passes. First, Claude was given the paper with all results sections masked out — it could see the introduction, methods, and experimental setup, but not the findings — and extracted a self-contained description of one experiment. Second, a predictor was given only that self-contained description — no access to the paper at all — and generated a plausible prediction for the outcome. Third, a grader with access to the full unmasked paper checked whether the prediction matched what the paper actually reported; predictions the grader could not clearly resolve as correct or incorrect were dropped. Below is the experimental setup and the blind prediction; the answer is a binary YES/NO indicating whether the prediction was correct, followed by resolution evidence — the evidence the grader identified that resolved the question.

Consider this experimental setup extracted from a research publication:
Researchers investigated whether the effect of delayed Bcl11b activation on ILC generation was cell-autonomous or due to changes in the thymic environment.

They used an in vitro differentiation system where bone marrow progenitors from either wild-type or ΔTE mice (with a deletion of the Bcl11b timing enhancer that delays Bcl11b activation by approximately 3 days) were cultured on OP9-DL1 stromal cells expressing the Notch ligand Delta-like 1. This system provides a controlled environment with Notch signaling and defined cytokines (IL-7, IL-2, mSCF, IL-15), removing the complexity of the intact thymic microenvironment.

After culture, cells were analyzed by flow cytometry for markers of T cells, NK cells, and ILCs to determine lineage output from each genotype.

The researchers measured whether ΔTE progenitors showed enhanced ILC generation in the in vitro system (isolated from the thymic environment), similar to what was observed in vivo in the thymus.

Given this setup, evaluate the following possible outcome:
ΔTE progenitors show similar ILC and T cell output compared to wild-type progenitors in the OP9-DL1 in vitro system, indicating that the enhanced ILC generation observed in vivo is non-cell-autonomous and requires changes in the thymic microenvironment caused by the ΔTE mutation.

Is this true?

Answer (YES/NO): NO